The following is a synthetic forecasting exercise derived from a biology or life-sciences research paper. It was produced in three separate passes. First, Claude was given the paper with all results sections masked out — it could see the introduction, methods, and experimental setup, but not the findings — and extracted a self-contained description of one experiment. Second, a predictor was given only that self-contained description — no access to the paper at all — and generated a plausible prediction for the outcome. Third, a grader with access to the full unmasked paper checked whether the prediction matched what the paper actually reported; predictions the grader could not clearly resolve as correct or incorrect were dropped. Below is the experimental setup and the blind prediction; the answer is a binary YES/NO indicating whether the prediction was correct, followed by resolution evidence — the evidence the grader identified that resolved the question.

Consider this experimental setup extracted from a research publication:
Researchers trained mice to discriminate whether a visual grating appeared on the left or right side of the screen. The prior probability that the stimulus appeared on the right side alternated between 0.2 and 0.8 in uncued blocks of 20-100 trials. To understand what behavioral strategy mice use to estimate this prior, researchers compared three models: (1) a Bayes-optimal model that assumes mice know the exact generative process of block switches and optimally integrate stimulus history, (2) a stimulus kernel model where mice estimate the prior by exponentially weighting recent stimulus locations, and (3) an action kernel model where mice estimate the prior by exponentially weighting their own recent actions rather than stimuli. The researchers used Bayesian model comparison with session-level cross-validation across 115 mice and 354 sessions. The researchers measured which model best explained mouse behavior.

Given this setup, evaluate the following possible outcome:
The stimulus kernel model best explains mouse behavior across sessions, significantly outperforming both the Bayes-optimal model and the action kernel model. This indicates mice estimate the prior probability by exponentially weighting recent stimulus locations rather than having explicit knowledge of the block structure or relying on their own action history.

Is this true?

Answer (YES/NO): NO